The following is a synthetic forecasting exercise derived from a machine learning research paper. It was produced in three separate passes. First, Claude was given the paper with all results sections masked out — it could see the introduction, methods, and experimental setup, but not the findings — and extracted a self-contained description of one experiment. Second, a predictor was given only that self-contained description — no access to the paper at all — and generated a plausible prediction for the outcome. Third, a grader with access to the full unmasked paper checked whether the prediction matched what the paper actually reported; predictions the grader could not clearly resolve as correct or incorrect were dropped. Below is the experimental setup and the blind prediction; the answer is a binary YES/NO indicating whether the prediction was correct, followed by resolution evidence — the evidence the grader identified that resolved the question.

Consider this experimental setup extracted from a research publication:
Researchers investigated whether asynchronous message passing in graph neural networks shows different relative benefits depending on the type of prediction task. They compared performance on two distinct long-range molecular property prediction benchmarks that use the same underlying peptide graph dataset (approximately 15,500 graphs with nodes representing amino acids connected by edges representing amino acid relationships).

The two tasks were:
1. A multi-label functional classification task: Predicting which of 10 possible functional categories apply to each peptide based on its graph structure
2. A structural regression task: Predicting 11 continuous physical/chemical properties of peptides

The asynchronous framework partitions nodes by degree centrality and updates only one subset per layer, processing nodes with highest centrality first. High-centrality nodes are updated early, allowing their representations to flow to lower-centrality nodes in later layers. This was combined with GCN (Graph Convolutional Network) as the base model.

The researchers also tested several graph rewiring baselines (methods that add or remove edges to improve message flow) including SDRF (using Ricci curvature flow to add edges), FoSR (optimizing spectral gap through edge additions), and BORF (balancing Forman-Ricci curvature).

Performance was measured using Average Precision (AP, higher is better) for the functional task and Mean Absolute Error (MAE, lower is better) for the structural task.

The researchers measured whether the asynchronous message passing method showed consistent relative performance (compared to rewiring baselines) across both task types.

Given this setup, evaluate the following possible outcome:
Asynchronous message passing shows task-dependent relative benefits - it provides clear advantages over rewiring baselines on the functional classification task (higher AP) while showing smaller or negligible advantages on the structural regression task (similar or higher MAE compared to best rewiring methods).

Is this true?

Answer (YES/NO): NO